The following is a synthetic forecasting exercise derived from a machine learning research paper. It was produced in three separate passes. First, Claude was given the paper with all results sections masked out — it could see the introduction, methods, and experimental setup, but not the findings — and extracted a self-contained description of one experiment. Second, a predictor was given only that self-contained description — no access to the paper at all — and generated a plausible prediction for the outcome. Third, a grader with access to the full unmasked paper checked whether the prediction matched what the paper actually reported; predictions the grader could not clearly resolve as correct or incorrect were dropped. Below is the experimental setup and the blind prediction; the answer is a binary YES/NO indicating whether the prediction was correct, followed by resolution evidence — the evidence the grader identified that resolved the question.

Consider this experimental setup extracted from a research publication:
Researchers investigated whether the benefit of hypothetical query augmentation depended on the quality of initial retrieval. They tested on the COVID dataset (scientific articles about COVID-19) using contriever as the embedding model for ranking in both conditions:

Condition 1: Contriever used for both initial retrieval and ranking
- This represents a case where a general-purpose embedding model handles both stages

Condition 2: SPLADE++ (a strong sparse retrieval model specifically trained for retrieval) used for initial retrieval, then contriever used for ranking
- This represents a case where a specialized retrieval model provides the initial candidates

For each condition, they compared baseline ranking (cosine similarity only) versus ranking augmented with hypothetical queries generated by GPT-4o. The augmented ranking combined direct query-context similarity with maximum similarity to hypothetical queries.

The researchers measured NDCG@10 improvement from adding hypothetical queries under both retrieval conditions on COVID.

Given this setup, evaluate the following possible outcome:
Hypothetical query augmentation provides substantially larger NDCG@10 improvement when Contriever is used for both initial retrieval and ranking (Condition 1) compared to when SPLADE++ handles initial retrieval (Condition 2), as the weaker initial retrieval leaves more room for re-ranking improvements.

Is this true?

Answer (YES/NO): YES